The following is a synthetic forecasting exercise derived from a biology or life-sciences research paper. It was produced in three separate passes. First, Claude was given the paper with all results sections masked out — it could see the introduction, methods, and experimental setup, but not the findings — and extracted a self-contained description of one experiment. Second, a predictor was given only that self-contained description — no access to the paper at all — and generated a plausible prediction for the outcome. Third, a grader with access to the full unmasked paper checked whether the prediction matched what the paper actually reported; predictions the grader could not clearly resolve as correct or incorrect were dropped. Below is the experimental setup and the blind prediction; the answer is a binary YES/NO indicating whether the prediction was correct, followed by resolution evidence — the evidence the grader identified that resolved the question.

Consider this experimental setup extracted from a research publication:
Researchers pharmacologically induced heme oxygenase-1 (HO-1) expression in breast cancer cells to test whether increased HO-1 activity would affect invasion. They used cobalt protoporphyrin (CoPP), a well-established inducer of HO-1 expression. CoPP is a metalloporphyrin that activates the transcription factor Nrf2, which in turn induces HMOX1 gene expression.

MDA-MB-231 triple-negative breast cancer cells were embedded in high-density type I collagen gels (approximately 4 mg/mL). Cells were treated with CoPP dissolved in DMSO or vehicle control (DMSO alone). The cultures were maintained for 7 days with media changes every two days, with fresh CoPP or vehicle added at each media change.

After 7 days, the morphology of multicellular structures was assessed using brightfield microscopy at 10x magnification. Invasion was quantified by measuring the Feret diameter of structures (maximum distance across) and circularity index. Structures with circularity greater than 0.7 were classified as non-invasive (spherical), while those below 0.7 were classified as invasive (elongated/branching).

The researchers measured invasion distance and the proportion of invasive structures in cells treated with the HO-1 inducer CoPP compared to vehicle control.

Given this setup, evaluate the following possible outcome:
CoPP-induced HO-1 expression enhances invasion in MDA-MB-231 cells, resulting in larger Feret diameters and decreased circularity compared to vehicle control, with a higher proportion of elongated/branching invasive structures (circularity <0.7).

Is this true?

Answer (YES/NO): YES